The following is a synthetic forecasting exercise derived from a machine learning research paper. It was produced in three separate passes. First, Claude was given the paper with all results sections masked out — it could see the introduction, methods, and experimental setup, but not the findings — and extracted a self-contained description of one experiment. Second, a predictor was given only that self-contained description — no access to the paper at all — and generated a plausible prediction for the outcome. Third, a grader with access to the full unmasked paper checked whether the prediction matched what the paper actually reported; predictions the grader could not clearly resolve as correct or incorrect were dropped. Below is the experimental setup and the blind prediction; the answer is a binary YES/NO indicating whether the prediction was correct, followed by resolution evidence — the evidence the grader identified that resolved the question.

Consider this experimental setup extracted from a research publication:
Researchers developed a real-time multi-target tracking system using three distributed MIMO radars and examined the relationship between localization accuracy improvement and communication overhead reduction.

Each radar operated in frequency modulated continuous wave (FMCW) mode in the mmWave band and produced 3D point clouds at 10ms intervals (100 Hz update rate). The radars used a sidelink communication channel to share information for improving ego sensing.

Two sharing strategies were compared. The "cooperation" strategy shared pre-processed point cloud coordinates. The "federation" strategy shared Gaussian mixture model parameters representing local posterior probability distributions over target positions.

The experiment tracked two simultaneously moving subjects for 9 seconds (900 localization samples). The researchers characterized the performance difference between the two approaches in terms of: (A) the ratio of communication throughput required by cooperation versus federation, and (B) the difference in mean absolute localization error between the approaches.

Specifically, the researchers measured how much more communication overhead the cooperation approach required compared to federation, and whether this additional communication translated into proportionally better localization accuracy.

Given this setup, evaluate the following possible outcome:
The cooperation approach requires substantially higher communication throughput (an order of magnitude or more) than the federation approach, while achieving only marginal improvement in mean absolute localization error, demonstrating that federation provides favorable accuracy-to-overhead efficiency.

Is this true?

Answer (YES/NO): YES